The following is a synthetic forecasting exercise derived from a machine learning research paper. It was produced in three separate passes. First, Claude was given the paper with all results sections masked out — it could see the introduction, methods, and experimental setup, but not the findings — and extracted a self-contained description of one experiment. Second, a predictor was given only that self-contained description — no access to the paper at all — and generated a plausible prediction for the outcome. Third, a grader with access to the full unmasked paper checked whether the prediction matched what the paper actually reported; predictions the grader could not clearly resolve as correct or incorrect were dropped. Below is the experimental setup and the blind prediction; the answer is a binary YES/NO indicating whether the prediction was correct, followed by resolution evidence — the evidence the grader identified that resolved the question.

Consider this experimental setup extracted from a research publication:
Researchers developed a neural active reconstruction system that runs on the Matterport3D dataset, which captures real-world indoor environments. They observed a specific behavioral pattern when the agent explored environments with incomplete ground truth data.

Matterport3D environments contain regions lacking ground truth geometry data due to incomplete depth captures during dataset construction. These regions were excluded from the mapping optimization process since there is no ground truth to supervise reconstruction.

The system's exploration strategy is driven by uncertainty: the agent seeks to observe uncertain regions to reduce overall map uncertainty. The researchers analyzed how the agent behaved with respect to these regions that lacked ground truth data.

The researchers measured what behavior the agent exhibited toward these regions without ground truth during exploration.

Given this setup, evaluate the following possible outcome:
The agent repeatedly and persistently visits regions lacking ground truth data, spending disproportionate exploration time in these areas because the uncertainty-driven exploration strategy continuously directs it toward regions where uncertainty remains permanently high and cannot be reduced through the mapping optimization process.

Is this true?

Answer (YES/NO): YES